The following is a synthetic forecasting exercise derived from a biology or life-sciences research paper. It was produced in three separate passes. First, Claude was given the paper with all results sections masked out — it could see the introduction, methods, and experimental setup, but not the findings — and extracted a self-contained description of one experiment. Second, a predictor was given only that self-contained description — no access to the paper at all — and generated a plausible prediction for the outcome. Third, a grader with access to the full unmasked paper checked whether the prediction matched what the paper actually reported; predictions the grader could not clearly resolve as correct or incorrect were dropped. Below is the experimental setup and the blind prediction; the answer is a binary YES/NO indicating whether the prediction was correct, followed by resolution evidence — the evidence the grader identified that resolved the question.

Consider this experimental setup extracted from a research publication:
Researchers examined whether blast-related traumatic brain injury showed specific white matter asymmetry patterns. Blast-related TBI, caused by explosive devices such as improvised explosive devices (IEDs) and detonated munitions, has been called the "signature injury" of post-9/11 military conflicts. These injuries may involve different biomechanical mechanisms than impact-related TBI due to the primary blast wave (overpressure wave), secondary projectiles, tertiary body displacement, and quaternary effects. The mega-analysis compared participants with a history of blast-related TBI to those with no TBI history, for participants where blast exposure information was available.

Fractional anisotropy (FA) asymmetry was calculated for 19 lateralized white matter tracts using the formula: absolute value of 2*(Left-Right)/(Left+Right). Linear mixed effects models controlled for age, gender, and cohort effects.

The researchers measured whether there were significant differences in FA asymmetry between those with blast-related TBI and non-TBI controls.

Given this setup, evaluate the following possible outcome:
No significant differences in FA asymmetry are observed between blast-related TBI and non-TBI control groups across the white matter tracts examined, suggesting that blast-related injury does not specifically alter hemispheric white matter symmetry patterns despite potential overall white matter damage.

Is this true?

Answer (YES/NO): YES